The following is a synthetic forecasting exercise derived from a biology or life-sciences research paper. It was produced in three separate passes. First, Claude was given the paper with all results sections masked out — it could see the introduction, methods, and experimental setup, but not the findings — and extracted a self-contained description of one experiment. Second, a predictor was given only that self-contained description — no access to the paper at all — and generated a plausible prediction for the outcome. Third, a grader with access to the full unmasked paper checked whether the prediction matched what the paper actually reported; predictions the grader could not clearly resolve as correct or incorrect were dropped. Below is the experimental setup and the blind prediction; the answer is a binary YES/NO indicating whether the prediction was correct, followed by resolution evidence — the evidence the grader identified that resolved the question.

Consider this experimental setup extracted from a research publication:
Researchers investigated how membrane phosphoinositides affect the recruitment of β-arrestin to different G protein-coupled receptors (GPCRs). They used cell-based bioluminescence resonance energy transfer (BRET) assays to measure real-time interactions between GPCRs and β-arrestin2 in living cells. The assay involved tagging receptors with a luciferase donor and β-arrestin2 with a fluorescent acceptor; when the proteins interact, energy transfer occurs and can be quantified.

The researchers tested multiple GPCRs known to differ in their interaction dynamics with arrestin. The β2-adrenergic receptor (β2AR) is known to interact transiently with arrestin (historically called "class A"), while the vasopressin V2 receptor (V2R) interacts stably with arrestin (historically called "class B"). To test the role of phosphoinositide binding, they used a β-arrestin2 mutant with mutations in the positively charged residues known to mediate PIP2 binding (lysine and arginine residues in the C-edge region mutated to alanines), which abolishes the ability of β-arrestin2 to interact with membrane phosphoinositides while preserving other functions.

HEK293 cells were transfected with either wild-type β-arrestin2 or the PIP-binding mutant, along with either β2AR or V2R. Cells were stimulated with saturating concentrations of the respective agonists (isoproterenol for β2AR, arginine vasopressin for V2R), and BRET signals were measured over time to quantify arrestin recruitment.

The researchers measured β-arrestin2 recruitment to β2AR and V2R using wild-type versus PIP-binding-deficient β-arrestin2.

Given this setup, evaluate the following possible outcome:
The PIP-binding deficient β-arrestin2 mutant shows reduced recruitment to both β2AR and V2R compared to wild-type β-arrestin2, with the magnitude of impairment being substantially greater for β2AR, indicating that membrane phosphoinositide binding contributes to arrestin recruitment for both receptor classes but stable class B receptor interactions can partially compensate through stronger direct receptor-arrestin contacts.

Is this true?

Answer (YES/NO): NO